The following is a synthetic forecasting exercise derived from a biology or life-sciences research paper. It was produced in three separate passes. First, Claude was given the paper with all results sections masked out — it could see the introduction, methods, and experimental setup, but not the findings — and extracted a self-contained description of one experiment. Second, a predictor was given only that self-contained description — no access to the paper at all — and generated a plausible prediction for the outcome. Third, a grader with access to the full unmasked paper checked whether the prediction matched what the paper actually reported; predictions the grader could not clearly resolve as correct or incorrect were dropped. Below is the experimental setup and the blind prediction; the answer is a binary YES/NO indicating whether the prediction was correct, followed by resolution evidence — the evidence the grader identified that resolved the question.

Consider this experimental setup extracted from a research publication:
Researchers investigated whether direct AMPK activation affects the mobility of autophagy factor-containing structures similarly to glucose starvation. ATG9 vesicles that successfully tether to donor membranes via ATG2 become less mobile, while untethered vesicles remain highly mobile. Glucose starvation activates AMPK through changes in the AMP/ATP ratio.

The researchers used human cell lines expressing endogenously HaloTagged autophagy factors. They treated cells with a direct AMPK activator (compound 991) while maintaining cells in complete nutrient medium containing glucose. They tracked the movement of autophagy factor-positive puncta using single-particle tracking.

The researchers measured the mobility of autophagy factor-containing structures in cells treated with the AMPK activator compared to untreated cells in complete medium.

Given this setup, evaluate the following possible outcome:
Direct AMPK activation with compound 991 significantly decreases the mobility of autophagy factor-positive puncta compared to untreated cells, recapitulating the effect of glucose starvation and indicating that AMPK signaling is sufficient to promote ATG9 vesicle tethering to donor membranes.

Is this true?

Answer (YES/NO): NO